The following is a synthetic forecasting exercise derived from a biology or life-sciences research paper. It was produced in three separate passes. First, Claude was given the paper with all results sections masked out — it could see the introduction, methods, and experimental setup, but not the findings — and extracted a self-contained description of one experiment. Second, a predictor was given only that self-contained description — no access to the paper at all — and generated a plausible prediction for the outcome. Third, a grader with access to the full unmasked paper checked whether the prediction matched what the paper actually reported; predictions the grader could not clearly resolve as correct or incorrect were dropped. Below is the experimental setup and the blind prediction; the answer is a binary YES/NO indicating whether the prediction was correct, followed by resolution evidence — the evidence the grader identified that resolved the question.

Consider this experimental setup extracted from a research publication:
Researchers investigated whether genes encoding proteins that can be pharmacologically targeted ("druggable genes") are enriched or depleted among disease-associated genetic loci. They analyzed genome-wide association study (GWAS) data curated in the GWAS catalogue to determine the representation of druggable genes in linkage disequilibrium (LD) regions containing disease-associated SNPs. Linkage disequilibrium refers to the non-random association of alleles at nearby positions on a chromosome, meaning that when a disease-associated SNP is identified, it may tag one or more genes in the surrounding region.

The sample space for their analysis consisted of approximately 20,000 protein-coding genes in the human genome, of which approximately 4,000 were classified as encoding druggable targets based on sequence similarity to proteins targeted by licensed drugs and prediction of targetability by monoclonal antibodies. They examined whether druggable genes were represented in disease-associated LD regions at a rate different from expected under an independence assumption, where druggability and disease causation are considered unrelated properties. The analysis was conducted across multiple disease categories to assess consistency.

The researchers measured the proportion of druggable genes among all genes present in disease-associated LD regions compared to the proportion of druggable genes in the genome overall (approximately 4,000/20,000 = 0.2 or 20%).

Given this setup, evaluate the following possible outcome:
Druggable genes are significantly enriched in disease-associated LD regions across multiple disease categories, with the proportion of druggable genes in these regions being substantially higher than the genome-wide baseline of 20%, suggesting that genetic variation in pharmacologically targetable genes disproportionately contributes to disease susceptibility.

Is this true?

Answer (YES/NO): NO